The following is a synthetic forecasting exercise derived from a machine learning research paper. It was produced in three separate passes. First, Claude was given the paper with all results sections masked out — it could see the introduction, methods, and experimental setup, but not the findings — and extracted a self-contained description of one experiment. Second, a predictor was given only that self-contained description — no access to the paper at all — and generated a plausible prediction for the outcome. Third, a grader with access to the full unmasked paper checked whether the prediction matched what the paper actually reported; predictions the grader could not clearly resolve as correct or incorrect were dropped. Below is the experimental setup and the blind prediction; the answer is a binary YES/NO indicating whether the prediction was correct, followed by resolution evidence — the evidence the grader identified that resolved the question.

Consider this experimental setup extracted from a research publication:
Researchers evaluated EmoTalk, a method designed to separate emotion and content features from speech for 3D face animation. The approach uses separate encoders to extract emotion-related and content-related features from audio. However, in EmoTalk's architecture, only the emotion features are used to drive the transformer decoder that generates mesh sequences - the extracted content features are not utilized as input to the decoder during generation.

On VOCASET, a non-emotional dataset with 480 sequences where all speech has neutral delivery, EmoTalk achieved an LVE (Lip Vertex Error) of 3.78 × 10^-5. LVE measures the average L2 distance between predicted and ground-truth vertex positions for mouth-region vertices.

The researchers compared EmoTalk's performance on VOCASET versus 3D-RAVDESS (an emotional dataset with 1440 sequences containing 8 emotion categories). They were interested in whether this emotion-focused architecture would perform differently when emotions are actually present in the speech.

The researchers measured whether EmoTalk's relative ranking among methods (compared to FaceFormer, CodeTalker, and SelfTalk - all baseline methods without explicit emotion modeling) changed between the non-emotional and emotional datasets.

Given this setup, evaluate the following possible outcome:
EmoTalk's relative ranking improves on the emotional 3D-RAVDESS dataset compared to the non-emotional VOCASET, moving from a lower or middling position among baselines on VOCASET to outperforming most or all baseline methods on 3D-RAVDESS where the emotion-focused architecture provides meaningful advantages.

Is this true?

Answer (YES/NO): NO